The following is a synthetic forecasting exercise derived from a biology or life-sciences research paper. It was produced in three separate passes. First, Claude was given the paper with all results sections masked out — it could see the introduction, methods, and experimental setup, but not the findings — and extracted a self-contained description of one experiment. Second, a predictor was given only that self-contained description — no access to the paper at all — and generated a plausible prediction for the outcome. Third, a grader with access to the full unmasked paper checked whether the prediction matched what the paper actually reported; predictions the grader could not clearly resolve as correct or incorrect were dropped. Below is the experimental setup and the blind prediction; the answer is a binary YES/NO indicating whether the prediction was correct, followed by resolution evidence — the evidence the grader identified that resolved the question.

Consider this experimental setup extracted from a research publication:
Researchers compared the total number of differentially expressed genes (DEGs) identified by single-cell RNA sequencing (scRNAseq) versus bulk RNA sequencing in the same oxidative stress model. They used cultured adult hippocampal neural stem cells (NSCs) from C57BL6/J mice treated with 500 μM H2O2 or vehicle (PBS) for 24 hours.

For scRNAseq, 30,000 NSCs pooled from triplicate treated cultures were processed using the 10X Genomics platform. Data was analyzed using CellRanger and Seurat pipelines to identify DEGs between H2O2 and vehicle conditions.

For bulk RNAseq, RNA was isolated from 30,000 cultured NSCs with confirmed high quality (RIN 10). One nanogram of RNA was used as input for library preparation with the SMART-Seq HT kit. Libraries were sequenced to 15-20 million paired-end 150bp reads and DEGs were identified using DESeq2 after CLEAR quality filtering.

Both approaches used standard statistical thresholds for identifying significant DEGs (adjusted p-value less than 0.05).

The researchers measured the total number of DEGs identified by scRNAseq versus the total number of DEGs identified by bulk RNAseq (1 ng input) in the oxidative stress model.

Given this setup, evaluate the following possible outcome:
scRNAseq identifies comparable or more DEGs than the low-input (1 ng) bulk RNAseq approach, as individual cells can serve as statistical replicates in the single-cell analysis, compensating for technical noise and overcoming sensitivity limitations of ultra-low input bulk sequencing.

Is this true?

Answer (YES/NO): NO